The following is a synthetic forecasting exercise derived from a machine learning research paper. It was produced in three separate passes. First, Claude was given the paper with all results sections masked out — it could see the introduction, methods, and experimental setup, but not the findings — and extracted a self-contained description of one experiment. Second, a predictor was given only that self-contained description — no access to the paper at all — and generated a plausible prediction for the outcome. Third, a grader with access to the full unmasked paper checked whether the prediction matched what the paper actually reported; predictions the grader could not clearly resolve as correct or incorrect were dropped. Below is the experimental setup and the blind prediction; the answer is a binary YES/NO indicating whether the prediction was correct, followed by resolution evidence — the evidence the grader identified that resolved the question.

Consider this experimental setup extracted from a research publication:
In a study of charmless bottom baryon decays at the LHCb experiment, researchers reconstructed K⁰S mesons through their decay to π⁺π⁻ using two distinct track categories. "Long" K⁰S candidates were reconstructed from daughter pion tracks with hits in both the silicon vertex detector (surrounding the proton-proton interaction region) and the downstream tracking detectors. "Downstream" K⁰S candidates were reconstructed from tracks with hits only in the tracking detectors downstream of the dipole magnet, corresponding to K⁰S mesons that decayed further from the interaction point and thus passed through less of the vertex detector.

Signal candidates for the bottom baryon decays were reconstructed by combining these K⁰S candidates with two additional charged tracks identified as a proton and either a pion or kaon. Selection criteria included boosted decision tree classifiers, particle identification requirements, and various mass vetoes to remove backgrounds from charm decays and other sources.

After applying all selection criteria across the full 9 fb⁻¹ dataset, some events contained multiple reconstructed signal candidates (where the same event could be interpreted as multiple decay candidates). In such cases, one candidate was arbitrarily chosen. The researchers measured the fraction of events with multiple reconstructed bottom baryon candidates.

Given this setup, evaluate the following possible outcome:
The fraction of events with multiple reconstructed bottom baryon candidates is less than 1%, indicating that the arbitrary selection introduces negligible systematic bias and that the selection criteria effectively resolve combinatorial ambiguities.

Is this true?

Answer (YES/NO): YES